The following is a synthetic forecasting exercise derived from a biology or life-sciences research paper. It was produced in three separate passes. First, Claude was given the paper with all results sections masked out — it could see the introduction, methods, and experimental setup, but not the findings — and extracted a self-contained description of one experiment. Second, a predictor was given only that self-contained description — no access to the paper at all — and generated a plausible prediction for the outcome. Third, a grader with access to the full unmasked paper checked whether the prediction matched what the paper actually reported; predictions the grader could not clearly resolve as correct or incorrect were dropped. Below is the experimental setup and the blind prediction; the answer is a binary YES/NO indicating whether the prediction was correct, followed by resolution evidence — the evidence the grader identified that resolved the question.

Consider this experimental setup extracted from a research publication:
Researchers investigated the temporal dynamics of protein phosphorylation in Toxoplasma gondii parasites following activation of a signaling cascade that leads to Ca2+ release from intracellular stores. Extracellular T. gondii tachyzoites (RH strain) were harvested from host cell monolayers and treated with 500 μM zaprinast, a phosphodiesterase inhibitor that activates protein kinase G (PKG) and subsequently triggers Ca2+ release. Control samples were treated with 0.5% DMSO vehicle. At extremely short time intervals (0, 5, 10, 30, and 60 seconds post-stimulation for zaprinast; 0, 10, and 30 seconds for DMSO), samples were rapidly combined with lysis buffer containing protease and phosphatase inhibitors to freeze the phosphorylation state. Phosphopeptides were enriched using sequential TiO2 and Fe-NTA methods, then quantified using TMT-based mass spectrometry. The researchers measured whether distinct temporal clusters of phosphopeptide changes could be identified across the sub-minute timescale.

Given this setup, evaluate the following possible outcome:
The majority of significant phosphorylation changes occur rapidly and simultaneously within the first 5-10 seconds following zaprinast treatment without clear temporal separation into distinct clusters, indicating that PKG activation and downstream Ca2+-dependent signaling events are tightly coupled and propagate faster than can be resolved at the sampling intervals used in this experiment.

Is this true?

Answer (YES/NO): NO